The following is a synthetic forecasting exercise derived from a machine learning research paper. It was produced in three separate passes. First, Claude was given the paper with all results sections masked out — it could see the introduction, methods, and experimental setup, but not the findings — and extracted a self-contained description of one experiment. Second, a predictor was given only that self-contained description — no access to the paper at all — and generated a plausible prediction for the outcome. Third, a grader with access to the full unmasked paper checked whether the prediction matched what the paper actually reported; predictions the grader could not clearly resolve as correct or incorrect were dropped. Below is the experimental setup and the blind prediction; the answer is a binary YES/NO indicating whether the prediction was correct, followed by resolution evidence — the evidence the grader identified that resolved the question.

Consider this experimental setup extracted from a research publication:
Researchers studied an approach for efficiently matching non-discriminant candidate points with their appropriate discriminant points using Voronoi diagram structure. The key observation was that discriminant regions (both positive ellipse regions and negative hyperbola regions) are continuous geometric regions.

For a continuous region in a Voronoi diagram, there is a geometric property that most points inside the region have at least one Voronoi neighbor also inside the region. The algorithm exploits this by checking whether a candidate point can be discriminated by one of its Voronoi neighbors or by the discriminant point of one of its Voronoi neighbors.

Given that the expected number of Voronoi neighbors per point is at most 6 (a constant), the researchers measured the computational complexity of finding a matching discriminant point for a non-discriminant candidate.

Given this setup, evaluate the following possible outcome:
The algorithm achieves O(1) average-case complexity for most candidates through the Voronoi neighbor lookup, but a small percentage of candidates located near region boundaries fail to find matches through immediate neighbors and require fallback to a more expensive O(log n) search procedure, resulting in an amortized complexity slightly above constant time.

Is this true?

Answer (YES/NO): NO